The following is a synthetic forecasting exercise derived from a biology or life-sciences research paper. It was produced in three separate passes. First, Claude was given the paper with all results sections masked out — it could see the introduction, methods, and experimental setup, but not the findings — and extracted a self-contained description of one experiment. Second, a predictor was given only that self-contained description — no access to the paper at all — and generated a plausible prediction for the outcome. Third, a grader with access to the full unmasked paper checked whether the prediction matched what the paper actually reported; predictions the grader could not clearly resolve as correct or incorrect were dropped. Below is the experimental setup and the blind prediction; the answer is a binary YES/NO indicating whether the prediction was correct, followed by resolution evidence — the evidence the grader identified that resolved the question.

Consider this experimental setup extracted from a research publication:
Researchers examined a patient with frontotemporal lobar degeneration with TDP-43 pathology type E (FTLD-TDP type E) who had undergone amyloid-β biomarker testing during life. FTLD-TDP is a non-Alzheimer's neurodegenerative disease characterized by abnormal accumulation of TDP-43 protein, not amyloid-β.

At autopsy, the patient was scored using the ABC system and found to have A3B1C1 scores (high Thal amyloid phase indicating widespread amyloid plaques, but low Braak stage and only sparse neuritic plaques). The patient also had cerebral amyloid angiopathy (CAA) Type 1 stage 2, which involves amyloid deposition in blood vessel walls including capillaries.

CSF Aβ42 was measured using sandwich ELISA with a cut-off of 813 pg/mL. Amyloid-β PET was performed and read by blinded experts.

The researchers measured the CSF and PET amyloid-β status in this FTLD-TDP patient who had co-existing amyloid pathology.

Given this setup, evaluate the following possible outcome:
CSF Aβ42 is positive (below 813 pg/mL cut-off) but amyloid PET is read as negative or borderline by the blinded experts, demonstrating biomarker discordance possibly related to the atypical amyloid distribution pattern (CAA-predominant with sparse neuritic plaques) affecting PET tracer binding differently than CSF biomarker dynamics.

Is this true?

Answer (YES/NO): NO